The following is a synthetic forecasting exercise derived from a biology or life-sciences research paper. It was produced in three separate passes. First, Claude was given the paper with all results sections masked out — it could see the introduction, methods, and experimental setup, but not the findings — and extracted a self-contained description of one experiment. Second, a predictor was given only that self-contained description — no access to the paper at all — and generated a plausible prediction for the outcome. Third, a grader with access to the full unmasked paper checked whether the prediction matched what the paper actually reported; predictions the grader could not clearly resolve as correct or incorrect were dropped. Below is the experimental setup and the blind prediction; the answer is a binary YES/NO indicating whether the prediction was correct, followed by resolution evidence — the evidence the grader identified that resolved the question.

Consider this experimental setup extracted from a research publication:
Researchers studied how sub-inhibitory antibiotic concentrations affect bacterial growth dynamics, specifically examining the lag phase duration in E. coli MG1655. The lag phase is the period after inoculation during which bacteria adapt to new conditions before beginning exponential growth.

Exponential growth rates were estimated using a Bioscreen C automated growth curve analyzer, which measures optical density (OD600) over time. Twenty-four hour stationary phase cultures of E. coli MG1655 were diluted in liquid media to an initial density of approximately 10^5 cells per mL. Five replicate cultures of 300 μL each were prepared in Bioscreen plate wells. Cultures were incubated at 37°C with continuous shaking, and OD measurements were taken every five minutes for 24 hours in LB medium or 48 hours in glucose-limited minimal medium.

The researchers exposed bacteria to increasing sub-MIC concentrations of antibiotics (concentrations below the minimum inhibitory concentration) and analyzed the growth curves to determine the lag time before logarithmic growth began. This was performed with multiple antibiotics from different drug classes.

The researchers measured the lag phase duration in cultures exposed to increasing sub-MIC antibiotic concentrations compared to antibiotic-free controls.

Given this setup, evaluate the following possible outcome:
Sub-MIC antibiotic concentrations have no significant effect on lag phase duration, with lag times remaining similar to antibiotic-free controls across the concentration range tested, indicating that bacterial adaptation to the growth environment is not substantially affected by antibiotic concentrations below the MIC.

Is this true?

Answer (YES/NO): NO